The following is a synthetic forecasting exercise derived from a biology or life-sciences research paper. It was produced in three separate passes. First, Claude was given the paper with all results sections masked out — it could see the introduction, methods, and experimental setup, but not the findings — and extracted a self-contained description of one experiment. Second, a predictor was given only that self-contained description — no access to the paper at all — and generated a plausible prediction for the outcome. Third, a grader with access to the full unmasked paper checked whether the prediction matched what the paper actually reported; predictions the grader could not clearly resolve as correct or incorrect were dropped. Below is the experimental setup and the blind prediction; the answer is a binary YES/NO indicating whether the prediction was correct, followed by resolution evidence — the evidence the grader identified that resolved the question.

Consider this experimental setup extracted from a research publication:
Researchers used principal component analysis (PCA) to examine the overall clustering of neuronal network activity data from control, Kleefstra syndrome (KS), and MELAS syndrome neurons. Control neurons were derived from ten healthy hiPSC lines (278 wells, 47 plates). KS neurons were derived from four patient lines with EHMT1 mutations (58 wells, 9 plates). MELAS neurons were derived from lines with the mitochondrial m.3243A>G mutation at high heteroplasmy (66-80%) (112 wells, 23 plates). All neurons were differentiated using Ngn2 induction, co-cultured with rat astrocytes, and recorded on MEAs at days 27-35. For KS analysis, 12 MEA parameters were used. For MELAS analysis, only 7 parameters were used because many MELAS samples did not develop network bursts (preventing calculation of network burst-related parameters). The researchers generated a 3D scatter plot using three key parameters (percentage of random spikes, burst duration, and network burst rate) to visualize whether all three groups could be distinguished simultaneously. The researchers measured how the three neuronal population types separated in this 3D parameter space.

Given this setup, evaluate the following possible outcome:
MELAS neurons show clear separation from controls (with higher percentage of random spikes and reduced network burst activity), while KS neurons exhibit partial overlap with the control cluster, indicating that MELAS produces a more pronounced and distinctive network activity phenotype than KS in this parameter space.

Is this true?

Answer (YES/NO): NO